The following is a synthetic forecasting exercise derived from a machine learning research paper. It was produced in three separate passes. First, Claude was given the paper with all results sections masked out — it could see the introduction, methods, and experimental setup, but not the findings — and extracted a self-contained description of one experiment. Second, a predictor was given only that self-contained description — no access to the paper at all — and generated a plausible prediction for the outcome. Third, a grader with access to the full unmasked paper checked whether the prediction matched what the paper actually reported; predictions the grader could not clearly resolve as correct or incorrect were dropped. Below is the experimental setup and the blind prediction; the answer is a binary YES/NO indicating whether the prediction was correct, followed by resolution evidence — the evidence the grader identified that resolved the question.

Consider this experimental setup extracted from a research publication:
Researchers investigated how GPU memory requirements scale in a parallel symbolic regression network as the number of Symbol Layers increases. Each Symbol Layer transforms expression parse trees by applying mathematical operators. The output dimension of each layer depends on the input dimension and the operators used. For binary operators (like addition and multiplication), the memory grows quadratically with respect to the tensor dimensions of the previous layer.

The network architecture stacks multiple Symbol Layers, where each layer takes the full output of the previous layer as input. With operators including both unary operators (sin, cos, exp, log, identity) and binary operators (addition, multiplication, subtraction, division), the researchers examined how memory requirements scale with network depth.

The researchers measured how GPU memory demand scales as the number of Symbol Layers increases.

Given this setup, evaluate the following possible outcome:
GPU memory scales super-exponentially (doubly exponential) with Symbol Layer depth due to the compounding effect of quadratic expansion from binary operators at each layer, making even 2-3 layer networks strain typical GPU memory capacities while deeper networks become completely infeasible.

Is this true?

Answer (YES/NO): YES